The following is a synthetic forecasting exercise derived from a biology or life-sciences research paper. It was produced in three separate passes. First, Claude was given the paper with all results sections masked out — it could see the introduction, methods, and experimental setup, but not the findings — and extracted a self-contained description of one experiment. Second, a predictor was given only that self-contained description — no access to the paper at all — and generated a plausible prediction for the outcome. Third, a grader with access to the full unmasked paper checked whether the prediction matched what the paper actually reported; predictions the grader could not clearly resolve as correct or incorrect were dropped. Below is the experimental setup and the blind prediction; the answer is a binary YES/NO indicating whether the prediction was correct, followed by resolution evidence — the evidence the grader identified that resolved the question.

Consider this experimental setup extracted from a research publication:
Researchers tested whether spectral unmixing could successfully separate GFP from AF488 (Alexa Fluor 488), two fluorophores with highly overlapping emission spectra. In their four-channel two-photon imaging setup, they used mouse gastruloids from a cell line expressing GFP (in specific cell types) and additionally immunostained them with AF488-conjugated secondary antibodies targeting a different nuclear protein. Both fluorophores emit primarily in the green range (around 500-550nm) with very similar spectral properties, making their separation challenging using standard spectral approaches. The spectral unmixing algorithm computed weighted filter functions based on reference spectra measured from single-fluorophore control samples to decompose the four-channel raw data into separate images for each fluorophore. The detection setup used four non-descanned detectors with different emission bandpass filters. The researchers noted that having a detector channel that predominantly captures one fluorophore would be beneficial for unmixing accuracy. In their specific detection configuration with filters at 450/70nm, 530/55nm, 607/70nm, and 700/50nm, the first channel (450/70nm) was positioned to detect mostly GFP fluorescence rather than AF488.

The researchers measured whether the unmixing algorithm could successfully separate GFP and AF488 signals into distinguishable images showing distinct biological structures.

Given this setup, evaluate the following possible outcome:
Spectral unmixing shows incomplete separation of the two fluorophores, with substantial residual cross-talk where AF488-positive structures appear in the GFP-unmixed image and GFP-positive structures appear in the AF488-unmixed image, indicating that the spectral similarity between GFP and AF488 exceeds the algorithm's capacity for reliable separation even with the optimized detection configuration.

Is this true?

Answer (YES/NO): NO